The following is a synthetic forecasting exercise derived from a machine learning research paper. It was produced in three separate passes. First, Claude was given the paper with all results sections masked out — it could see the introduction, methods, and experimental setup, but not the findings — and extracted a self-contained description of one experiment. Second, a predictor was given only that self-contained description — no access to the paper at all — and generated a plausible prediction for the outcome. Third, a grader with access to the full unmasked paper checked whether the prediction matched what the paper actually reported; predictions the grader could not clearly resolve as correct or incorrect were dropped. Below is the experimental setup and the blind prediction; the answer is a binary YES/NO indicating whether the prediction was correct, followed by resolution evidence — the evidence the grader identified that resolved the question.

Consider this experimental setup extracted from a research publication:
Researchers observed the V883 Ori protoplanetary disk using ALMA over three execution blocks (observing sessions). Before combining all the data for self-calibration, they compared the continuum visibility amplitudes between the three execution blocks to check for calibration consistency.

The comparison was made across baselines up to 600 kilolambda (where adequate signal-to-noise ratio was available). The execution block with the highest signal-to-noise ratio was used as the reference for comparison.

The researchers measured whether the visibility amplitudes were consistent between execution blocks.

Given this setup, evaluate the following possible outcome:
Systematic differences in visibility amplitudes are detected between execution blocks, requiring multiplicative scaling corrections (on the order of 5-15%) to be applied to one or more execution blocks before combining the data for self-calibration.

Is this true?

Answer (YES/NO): YES